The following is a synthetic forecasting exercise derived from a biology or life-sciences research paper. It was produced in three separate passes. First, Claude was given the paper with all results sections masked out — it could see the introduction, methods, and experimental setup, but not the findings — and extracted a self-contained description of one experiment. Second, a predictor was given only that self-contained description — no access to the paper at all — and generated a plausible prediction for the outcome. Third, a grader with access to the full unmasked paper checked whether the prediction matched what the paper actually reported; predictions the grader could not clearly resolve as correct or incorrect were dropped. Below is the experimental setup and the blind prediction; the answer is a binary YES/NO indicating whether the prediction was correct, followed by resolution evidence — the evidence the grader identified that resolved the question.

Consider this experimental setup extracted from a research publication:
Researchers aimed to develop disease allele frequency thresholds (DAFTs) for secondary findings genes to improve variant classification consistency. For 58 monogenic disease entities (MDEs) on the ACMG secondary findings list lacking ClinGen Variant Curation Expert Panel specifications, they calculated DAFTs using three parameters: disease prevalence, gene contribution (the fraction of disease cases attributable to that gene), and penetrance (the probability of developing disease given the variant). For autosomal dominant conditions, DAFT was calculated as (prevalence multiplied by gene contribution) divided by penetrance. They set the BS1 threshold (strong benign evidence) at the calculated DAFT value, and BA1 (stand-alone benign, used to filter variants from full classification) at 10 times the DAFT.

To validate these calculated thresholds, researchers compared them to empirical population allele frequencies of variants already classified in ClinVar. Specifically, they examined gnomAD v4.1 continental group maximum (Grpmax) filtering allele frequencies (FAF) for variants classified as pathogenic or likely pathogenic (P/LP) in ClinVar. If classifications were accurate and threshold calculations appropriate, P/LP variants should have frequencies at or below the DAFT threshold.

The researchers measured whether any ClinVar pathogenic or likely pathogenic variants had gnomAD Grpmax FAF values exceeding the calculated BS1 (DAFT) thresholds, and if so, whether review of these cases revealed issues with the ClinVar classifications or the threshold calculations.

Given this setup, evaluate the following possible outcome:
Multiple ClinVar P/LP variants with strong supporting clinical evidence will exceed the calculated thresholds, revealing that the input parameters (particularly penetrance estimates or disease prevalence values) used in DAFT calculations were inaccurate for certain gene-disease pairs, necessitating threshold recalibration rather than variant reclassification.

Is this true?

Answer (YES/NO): NO